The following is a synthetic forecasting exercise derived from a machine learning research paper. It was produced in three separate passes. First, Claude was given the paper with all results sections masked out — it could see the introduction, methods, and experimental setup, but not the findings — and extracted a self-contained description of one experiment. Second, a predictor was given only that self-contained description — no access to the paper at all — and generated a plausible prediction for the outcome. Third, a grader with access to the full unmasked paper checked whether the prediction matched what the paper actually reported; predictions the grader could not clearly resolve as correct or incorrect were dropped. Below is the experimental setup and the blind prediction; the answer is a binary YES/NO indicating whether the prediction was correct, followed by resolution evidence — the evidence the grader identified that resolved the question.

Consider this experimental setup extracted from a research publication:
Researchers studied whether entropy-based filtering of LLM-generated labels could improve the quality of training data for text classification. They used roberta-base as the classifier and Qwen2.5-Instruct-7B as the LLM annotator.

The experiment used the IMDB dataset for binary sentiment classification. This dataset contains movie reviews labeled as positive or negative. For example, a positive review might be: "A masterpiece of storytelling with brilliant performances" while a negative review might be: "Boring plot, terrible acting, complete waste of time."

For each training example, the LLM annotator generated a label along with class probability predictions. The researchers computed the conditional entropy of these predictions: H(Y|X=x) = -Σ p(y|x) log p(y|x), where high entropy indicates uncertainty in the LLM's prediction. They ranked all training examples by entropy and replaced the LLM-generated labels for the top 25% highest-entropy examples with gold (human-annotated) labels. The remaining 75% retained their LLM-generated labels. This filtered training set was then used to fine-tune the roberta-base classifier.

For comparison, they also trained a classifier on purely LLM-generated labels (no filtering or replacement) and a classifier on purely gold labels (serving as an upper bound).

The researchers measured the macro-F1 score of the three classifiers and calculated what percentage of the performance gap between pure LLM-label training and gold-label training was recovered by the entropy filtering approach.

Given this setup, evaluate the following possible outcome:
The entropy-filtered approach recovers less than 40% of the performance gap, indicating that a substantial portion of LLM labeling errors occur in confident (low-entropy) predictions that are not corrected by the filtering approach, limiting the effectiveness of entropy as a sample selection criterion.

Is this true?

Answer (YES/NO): NO